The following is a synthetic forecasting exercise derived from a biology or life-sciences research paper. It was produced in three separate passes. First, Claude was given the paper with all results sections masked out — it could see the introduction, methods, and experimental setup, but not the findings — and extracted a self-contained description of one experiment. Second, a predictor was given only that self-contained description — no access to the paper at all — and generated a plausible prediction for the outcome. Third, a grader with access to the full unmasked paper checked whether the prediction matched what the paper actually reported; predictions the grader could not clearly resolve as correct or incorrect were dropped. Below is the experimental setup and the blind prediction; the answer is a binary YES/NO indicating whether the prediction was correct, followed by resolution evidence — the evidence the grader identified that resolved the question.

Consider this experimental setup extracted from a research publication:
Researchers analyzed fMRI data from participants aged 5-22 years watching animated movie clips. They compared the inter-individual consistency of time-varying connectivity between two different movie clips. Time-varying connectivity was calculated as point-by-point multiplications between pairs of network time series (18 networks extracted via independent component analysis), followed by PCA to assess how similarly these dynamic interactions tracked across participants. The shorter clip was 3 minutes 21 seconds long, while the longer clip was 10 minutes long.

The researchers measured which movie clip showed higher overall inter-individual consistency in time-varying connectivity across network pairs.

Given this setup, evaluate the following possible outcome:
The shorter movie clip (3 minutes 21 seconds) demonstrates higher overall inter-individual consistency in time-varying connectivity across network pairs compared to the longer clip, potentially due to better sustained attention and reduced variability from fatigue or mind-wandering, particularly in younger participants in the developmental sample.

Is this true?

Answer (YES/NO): YES